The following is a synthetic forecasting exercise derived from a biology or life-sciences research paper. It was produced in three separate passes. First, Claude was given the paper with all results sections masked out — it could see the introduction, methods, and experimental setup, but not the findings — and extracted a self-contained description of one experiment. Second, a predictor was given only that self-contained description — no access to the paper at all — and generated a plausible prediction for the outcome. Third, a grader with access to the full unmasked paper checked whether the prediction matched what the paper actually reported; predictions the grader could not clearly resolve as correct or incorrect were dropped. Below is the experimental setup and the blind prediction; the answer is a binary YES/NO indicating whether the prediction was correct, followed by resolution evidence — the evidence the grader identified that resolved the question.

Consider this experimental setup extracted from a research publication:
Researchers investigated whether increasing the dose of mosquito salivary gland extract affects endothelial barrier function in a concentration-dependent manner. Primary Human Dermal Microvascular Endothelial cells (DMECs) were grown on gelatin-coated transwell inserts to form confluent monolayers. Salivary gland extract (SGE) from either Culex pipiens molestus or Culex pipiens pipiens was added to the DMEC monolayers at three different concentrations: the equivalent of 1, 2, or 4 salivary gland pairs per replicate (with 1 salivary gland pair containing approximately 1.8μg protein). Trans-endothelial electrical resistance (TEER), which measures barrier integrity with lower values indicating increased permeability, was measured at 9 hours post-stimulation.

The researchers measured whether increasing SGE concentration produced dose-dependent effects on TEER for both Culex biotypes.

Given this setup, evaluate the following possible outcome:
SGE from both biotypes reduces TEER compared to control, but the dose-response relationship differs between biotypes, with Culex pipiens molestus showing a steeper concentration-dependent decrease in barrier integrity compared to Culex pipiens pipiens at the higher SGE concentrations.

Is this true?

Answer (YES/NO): NO